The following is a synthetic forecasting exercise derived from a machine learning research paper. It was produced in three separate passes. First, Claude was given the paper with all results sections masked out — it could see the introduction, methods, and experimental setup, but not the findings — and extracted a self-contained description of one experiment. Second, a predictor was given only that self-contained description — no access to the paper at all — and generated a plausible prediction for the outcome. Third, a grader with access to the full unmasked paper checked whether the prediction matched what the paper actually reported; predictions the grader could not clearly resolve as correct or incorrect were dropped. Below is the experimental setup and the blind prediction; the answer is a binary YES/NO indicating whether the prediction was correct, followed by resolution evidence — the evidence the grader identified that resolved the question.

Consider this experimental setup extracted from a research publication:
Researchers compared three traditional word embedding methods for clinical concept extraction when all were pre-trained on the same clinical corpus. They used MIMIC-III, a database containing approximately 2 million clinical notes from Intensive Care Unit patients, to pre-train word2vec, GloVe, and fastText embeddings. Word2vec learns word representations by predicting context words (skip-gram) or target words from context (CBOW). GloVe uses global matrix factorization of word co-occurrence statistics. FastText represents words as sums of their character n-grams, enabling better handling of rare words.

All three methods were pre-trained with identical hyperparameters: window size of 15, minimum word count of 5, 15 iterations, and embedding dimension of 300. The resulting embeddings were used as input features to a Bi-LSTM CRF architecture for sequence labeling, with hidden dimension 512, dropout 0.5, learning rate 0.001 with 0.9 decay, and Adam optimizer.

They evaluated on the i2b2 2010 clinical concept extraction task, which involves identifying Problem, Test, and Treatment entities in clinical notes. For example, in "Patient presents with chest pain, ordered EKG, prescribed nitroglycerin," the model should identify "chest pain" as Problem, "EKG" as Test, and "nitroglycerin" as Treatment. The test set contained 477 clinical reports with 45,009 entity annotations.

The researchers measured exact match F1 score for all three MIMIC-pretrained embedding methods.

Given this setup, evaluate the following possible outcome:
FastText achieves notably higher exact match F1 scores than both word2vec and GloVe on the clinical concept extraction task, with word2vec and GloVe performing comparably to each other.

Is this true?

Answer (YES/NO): NO